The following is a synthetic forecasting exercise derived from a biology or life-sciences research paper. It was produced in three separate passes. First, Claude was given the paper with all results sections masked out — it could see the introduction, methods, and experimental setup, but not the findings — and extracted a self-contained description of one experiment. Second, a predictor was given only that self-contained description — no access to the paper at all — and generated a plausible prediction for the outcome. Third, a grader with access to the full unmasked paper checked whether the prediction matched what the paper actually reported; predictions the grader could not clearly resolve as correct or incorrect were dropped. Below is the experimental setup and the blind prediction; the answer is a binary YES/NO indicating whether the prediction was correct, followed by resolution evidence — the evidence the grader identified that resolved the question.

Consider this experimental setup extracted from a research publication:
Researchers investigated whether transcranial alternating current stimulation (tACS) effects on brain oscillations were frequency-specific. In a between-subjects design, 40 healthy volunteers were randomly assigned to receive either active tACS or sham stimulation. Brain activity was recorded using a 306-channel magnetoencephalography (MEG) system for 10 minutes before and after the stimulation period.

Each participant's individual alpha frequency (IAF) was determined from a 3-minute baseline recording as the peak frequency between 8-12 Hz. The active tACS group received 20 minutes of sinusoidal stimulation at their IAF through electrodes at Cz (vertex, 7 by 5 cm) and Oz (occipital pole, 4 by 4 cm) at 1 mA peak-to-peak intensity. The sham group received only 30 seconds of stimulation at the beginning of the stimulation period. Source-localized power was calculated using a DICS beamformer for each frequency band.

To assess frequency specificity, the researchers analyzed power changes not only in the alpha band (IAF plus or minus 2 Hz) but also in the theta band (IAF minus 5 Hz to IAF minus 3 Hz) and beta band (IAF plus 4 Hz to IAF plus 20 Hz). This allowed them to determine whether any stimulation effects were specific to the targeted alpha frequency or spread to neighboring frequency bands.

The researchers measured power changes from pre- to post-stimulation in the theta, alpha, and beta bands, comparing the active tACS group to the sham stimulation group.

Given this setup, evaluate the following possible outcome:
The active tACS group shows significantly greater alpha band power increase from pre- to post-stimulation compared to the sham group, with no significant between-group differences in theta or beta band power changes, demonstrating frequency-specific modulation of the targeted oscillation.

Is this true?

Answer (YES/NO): YES